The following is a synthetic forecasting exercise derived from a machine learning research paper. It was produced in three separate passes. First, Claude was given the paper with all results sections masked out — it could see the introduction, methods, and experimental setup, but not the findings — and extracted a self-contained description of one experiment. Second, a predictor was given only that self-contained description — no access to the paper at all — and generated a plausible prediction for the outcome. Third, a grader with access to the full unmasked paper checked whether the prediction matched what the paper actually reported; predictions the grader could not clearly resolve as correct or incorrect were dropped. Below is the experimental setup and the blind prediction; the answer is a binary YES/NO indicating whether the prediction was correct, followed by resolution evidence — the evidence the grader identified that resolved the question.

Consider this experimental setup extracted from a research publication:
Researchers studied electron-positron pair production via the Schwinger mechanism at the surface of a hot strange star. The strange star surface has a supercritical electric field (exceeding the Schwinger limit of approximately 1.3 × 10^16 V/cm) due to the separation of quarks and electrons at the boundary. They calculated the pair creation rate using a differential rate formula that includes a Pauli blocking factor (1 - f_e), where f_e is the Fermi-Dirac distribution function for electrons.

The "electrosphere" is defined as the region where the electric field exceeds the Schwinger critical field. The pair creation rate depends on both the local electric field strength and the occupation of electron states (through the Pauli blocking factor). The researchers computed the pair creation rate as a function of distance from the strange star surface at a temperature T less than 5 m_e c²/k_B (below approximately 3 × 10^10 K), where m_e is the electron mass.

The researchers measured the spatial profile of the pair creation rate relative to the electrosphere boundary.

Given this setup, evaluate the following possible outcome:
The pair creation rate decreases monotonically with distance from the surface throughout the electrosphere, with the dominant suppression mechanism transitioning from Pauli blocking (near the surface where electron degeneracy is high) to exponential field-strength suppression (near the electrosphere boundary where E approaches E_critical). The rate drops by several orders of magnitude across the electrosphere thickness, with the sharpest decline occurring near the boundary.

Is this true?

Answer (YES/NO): NO